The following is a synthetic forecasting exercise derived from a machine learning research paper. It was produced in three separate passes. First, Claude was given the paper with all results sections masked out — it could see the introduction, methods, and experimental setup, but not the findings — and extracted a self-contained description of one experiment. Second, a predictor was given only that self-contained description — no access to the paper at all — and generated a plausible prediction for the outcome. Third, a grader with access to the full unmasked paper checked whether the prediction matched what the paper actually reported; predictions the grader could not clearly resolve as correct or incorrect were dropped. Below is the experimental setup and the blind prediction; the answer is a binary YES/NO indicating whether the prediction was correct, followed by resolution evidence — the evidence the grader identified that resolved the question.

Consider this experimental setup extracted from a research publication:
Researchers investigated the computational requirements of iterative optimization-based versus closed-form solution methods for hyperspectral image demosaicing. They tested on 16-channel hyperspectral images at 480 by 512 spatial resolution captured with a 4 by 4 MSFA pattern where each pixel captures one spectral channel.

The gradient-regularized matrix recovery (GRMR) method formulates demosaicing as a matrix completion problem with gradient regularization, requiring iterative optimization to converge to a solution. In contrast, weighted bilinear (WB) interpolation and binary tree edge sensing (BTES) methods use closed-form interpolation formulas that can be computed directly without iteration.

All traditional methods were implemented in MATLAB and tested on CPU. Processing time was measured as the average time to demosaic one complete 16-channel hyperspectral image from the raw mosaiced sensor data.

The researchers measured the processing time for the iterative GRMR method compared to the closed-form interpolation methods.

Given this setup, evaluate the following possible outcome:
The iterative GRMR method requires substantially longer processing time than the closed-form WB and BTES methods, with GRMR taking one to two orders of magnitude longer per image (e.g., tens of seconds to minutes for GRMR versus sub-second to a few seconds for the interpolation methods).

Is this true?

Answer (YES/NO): YES